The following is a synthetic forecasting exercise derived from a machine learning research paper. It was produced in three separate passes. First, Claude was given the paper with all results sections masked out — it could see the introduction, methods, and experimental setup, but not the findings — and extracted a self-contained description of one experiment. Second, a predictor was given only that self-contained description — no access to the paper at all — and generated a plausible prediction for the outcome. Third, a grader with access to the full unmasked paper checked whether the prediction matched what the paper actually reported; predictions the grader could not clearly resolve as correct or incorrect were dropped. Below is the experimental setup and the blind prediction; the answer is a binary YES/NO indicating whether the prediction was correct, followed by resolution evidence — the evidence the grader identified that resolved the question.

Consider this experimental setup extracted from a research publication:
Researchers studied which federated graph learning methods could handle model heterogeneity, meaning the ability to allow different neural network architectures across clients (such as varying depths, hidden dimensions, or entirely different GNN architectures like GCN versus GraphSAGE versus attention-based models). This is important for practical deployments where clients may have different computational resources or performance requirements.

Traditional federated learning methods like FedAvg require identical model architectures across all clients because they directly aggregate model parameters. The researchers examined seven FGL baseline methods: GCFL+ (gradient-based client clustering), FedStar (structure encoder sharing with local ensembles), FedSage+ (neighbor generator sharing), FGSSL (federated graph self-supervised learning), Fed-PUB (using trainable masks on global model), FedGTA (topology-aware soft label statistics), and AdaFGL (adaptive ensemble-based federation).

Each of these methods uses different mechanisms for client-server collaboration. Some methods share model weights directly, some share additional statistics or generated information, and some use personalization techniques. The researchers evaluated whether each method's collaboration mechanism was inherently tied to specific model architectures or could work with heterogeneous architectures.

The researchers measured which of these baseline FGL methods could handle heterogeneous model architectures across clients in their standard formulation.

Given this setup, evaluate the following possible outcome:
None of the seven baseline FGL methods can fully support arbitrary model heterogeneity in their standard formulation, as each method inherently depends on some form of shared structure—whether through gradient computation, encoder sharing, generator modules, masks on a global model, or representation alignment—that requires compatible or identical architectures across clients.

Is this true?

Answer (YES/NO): YES